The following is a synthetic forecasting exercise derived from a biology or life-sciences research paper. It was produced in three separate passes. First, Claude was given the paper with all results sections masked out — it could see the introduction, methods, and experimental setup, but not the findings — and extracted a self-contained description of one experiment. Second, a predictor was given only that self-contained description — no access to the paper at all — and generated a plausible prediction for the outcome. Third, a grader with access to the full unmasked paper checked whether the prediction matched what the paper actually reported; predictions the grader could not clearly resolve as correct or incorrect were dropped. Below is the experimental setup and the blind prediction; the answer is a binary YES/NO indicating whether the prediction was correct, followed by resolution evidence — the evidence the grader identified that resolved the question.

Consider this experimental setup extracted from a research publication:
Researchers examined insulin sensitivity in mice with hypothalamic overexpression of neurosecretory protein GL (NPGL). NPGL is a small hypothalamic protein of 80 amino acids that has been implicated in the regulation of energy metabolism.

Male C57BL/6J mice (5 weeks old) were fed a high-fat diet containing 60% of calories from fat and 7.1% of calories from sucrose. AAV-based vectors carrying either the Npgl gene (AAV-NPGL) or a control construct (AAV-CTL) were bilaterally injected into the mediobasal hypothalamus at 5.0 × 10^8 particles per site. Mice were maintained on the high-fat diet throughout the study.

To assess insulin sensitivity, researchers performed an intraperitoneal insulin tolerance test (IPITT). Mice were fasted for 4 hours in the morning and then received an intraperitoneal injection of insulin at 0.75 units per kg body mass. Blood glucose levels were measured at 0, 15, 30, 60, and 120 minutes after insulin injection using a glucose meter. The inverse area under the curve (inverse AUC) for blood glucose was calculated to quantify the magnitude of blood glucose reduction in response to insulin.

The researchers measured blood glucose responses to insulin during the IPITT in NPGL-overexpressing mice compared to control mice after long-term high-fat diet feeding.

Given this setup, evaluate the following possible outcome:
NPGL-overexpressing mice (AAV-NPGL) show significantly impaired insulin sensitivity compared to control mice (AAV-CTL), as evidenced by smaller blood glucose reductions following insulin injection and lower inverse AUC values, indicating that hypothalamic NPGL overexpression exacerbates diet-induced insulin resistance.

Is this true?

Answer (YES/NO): NO